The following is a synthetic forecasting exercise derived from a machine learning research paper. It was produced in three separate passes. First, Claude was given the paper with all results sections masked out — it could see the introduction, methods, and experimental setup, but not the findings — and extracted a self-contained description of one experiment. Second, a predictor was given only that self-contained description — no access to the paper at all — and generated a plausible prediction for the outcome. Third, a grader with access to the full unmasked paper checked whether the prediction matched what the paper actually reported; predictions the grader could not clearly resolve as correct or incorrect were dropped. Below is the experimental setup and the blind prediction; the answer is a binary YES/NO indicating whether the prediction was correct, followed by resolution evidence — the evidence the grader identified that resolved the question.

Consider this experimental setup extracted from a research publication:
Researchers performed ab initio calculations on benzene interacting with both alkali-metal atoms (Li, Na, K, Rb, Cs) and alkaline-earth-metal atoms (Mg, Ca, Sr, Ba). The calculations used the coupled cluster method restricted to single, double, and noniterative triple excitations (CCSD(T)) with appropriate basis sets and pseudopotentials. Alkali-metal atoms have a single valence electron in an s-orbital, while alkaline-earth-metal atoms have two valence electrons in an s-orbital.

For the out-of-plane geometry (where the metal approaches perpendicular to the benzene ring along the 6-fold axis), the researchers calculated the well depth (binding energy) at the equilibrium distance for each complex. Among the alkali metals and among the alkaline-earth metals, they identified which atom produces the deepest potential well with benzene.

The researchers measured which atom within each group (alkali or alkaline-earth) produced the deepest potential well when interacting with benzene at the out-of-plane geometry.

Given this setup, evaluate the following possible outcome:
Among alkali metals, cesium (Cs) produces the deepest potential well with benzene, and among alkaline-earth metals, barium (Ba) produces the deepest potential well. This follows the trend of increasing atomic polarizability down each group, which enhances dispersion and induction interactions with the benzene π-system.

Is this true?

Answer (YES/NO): NO